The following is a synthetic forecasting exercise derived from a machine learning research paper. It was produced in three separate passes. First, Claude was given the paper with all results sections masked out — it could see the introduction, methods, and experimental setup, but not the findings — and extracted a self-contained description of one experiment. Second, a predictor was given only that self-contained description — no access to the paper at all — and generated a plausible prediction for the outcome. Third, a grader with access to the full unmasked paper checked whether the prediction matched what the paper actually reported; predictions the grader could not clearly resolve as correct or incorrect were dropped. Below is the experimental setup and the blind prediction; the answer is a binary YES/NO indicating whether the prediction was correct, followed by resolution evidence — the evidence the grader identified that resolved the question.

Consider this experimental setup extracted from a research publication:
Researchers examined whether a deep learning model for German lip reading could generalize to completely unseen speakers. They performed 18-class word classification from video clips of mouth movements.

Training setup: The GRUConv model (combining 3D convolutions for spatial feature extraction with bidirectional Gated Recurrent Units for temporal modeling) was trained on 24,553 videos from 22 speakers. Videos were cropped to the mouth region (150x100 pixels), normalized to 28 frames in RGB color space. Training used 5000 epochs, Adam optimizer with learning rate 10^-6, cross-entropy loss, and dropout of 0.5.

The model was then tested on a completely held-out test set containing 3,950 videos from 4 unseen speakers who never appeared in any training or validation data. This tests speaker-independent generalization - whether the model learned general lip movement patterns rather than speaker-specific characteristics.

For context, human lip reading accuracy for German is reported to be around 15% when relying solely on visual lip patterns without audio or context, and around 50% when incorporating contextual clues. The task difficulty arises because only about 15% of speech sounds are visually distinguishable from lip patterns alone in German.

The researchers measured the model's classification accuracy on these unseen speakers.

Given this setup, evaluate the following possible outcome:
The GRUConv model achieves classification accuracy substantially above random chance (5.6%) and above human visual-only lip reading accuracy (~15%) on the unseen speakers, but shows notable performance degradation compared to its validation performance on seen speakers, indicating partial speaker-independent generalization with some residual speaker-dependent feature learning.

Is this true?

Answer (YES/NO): YES